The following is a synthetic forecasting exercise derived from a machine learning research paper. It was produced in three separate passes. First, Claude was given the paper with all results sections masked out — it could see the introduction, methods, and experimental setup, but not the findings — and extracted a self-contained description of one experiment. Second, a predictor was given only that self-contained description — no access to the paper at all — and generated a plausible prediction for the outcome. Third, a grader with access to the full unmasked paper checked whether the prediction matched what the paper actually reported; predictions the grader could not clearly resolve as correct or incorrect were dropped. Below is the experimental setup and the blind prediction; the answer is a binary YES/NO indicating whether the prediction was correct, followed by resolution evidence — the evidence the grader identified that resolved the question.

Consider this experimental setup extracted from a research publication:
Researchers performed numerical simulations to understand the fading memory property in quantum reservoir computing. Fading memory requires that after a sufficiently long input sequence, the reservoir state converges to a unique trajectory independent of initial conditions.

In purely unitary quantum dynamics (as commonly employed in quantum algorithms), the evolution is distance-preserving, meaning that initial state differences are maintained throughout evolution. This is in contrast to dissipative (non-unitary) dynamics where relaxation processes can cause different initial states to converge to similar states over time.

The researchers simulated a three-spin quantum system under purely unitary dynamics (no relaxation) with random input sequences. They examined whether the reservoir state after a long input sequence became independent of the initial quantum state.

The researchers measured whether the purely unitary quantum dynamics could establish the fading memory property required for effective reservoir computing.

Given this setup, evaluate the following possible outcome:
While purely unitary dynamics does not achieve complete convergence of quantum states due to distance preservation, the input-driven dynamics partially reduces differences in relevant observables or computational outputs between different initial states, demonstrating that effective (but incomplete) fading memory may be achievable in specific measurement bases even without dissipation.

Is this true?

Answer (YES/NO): NO